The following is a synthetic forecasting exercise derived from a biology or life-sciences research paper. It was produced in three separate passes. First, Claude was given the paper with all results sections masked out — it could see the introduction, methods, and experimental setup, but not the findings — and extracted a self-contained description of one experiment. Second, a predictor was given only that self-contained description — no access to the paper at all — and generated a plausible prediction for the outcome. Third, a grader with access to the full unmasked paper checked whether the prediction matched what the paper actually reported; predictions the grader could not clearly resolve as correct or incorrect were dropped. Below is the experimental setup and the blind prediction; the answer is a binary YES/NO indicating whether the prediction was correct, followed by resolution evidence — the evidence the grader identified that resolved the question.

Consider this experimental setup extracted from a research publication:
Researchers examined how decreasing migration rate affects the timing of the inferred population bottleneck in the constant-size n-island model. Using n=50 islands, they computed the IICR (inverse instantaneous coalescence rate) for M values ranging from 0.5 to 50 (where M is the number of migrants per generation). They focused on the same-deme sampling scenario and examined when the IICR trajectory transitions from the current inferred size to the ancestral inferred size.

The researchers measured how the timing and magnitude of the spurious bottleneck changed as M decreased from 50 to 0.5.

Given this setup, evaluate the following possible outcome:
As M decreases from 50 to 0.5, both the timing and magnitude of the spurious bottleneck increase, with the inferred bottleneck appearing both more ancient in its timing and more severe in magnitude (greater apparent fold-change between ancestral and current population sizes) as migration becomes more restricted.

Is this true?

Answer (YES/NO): YES